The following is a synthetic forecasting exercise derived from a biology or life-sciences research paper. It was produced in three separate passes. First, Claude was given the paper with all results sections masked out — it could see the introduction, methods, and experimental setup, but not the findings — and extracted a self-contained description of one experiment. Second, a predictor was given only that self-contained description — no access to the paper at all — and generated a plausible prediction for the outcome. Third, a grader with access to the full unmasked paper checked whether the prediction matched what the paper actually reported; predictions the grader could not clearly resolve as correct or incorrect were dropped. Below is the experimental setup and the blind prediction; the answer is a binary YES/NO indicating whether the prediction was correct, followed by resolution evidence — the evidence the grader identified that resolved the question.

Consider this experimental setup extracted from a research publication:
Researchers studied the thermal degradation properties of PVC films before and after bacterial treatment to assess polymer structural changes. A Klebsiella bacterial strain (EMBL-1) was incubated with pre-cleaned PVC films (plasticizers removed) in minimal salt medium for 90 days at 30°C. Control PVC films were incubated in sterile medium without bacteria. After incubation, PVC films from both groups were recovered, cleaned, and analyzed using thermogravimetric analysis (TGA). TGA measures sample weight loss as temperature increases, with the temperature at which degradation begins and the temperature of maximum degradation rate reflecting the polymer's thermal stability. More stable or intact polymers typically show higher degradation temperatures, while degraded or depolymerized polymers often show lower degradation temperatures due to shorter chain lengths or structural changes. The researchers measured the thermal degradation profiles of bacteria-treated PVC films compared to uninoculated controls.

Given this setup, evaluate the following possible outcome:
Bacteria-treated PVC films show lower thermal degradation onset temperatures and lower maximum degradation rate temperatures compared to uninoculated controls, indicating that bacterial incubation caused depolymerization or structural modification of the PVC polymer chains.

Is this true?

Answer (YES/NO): YES